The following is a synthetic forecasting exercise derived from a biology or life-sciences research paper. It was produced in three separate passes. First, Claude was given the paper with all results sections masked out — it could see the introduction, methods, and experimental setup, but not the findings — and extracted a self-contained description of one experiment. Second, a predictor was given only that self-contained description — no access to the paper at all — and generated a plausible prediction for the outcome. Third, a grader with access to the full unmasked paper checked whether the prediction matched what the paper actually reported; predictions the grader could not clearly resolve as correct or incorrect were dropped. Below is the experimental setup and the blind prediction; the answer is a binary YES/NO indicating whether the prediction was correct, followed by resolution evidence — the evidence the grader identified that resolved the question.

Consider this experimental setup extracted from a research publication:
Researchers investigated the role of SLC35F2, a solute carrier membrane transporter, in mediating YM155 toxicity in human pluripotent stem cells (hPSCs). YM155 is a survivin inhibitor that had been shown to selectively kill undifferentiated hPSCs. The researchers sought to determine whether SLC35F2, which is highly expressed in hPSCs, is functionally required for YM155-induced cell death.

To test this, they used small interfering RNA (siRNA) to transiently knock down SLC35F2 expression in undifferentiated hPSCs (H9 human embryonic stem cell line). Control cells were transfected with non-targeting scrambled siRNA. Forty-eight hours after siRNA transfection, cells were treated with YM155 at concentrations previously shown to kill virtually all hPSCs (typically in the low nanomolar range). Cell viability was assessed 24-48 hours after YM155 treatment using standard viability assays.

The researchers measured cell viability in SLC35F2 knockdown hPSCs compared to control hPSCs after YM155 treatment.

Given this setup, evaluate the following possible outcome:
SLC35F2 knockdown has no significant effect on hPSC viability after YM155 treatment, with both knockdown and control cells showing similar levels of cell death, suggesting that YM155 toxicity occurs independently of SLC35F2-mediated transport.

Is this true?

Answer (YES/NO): NO